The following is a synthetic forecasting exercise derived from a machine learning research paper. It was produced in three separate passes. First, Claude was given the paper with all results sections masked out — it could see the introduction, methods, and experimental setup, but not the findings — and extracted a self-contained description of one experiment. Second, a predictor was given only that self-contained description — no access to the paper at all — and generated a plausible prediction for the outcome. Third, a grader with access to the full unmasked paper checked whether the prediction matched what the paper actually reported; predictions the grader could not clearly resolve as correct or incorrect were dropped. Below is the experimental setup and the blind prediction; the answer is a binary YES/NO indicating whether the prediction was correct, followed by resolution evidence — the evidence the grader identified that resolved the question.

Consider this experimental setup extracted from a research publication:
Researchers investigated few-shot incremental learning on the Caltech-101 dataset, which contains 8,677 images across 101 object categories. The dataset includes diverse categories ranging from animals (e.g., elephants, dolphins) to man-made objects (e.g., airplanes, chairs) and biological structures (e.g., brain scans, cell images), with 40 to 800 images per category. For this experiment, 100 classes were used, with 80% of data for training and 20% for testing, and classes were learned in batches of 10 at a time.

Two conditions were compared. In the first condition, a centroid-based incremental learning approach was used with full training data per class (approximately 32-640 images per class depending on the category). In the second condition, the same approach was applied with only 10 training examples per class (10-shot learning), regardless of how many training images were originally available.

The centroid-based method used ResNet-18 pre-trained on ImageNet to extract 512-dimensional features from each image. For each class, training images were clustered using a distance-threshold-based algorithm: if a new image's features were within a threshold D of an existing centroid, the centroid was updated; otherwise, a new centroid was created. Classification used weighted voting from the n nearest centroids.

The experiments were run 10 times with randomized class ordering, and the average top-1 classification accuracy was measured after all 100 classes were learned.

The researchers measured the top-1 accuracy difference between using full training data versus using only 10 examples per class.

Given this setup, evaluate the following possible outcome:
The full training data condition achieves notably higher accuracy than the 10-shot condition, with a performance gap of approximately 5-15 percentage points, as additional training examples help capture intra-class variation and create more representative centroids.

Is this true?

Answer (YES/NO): NO